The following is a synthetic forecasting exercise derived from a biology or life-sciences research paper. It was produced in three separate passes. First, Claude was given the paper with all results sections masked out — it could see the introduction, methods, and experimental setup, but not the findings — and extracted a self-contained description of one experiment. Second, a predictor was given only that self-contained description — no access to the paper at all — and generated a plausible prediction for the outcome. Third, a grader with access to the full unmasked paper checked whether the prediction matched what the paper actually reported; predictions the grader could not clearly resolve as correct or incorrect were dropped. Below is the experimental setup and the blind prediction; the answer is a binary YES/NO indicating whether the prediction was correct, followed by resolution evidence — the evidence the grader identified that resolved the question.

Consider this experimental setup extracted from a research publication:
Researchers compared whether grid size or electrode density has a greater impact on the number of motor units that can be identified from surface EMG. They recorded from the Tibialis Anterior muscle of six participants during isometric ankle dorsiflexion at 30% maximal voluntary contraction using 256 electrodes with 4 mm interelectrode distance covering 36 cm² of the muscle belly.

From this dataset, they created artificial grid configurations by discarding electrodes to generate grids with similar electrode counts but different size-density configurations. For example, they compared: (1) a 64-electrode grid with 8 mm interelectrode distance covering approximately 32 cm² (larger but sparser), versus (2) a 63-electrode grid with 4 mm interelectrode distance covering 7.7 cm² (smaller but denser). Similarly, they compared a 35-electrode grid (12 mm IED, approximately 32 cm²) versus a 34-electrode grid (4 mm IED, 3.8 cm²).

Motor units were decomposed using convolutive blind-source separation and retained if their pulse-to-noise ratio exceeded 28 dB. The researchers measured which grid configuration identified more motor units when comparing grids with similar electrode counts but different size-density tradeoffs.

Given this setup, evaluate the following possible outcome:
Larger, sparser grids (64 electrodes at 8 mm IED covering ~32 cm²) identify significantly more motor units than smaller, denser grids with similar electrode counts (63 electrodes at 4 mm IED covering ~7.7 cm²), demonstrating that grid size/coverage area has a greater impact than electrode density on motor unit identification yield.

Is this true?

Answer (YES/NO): YES